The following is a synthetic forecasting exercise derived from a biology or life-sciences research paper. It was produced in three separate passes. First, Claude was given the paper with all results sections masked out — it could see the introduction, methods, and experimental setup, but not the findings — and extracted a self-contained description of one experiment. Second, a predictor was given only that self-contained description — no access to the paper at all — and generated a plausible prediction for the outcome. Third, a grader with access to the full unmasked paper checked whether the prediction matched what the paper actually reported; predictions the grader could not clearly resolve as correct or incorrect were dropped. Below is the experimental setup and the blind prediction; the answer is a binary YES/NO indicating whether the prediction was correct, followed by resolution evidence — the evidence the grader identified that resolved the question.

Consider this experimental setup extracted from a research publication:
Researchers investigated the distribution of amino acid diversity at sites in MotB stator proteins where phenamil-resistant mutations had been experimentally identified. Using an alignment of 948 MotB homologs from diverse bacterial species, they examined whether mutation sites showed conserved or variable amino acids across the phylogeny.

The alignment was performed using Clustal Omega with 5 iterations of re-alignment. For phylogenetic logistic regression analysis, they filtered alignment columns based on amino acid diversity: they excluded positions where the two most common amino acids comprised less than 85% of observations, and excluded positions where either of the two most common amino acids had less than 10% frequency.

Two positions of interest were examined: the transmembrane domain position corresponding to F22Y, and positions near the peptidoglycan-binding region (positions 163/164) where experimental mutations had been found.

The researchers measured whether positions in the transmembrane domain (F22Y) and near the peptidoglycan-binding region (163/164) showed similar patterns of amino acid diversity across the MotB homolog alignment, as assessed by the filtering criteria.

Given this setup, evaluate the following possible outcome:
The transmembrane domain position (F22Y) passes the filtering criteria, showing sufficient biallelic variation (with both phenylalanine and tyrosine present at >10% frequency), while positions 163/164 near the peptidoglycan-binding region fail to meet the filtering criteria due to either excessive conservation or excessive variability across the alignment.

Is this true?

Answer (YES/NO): YES